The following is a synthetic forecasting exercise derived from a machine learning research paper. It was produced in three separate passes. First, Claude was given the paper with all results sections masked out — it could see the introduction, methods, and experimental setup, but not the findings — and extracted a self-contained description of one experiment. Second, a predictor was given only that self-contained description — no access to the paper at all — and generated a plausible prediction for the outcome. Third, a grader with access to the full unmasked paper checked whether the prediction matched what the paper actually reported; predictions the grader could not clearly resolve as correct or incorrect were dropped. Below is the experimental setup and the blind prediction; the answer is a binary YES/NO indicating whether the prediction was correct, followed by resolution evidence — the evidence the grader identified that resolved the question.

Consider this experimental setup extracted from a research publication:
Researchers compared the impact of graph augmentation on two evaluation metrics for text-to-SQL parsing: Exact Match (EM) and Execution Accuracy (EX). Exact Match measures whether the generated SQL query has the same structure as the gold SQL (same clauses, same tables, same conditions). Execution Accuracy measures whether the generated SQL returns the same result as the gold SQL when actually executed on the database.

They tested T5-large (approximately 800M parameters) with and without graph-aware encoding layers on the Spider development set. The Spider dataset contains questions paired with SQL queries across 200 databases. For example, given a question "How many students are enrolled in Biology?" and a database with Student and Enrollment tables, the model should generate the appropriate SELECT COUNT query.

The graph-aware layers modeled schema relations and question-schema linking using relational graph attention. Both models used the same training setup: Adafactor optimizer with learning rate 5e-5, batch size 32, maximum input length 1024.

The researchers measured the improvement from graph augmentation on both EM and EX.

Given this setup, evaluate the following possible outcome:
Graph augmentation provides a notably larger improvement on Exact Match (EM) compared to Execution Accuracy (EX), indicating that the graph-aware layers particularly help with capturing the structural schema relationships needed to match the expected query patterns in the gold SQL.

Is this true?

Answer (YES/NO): NO